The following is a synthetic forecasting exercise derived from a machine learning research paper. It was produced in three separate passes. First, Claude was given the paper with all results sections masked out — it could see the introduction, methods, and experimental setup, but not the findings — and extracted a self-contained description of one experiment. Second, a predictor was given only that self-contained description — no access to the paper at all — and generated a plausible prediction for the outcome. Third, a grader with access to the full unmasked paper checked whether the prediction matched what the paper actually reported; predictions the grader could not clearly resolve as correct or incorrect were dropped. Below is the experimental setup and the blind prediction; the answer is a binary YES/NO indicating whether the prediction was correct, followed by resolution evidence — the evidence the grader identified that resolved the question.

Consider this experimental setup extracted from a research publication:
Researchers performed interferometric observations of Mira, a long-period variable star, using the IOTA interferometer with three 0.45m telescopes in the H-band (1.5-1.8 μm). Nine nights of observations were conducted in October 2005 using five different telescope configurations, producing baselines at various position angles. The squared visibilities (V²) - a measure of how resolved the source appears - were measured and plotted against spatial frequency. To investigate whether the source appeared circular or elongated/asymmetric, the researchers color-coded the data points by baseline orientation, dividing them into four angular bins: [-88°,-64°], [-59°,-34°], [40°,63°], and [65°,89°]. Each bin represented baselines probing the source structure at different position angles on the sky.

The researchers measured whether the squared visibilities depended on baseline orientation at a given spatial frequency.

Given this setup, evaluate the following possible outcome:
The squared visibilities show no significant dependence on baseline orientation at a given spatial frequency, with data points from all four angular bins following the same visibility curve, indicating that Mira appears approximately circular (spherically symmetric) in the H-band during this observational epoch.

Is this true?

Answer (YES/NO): NO